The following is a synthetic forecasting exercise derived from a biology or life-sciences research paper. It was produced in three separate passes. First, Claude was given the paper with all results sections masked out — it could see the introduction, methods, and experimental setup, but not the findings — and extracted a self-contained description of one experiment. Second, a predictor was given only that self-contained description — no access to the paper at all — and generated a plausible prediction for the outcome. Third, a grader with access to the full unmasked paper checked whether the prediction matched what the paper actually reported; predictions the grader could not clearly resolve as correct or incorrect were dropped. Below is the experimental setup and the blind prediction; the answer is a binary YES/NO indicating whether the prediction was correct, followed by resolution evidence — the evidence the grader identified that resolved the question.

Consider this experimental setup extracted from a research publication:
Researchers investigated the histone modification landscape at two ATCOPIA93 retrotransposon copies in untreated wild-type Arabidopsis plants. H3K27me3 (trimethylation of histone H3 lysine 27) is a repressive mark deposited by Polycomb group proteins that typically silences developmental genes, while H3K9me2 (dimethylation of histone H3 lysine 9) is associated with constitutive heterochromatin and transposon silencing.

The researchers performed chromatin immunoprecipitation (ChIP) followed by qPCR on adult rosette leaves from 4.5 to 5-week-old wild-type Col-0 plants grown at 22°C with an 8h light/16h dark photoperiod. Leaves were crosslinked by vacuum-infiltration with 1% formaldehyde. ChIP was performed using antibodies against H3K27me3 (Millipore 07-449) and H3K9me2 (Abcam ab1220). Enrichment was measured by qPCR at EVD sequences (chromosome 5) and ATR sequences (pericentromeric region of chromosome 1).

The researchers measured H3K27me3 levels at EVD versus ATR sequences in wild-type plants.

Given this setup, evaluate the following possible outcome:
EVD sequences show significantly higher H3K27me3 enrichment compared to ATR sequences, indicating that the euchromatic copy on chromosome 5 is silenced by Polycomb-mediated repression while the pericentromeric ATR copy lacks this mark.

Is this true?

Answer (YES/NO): YES